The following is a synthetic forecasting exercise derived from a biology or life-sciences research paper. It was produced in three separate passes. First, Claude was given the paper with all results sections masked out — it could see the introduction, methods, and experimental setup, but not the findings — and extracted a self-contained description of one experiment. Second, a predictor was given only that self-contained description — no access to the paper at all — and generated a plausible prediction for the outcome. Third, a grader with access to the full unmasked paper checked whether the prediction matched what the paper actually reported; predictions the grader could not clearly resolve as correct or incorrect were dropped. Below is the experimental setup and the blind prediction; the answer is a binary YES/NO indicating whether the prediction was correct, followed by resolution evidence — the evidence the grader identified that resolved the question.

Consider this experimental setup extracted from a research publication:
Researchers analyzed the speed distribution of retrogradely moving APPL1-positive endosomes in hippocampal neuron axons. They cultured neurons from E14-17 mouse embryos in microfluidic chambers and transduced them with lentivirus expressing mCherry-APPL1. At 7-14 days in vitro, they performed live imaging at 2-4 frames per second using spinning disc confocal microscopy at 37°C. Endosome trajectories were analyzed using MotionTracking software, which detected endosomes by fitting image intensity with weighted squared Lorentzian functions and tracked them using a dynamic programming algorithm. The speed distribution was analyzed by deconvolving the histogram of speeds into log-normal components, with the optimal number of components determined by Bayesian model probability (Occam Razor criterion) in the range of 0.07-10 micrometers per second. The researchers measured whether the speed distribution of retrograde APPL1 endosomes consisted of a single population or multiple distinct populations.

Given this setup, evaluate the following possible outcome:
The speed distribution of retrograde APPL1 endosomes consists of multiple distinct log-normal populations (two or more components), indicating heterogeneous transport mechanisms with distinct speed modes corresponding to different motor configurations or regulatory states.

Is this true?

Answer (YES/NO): YES